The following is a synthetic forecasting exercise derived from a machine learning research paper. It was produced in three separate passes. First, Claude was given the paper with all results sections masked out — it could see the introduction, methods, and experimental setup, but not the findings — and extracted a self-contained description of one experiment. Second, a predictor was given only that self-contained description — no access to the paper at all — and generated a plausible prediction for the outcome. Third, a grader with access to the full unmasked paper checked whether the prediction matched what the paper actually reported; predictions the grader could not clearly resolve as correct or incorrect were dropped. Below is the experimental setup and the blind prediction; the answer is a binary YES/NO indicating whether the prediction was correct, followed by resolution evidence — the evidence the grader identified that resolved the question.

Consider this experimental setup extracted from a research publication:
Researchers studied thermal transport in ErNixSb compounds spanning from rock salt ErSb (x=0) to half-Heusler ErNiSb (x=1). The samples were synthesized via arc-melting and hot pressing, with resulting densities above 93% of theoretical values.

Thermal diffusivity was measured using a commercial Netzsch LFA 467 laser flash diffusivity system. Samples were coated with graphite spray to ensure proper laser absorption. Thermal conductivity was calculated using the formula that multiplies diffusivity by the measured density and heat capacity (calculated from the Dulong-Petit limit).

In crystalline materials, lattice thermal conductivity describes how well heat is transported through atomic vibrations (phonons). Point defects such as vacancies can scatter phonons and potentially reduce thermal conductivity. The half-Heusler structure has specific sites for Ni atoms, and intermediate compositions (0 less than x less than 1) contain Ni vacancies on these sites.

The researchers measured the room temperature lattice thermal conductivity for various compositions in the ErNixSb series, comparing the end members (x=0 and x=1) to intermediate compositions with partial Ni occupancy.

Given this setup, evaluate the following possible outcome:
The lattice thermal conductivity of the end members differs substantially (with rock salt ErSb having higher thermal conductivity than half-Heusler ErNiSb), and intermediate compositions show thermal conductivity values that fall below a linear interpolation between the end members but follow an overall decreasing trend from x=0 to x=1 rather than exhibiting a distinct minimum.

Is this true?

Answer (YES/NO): NO